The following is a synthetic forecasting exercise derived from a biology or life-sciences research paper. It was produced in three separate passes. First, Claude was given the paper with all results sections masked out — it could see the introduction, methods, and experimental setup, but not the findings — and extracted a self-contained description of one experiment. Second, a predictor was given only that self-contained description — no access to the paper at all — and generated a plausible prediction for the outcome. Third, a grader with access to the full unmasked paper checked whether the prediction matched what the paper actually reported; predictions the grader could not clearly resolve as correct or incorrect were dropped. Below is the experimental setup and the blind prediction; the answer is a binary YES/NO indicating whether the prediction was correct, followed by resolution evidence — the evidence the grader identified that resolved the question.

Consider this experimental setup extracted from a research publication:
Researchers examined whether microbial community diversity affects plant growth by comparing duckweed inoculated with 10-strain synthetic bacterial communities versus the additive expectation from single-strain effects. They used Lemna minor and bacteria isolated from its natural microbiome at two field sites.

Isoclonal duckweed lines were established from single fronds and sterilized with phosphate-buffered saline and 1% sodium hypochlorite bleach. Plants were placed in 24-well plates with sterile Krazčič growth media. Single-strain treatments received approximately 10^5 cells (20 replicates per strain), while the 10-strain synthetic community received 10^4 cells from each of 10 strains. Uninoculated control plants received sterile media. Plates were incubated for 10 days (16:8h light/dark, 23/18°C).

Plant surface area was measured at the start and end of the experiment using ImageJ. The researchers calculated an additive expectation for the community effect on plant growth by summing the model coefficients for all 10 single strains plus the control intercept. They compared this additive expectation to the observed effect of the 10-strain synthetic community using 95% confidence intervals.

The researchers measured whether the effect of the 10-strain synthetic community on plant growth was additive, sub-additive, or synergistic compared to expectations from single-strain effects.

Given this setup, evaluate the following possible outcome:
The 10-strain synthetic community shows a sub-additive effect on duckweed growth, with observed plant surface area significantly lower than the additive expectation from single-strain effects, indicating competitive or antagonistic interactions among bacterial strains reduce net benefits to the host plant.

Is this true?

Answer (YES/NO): NO